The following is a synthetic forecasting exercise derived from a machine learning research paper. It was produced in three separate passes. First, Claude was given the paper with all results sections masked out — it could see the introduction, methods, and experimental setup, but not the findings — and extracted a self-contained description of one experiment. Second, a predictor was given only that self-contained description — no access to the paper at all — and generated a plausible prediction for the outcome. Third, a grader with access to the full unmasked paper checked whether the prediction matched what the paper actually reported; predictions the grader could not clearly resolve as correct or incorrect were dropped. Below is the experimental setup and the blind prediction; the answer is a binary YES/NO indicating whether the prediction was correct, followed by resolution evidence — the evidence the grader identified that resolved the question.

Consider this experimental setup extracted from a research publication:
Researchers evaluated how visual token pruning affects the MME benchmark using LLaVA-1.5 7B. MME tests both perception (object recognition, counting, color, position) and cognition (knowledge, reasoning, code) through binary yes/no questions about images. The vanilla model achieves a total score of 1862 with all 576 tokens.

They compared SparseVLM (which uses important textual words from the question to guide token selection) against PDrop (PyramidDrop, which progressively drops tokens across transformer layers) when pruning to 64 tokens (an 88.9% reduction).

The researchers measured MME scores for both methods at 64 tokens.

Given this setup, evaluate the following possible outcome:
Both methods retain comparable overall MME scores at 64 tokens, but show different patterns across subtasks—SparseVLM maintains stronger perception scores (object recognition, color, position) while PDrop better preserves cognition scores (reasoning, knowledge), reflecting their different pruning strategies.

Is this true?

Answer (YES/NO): NO